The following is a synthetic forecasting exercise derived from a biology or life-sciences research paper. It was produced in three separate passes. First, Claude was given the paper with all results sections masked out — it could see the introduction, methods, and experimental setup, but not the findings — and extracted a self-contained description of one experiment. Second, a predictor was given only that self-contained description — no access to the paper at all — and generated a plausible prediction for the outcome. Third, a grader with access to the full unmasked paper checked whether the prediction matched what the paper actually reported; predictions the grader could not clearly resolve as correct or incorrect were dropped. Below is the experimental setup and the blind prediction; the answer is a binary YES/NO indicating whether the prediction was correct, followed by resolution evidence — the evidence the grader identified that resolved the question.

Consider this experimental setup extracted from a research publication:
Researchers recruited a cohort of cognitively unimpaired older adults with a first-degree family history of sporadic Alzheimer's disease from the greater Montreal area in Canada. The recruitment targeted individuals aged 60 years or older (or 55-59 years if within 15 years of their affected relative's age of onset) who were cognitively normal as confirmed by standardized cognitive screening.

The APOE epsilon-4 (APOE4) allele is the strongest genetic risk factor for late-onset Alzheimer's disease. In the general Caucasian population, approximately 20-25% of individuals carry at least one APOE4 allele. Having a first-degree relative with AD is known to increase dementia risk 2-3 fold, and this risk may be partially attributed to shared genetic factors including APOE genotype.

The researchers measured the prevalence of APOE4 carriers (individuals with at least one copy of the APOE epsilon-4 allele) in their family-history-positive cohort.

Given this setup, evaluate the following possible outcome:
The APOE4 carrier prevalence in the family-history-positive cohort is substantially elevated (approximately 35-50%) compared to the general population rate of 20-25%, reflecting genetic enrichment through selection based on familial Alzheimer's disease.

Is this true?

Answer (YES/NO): YES